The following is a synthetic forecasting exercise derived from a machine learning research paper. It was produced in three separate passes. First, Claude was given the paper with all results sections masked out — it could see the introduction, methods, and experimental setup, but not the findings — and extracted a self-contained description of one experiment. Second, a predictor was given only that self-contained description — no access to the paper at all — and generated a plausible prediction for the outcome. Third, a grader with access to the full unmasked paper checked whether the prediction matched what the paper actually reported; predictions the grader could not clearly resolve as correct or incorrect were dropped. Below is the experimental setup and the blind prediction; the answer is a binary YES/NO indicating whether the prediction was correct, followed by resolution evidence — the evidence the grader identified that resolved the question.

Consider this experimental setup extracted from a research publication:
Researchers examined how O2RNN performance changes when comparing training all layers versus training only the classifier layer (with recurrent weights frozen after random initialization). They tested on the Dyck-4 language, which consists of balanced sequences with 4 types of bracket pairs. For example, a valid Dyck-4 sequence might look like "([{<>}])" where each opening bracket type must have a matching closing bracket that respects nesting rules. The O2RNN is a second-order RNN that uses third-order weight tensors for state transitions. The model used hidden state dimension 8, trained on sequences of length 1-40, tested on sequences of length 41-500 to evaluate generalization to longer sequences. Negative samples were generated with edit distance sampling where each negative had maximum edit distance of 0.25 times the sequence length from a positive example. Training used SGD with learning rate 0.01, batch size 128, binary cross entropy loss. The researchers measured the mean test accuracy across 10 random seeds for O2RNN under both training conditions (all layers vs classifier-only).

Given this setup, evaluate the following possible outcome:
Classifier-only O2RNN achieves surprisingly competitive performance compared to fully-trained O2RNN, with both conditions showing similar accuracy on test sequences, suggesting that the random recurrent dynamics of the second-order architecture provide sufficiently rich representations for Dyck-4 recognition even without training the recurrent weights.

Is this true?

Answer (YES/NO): NO